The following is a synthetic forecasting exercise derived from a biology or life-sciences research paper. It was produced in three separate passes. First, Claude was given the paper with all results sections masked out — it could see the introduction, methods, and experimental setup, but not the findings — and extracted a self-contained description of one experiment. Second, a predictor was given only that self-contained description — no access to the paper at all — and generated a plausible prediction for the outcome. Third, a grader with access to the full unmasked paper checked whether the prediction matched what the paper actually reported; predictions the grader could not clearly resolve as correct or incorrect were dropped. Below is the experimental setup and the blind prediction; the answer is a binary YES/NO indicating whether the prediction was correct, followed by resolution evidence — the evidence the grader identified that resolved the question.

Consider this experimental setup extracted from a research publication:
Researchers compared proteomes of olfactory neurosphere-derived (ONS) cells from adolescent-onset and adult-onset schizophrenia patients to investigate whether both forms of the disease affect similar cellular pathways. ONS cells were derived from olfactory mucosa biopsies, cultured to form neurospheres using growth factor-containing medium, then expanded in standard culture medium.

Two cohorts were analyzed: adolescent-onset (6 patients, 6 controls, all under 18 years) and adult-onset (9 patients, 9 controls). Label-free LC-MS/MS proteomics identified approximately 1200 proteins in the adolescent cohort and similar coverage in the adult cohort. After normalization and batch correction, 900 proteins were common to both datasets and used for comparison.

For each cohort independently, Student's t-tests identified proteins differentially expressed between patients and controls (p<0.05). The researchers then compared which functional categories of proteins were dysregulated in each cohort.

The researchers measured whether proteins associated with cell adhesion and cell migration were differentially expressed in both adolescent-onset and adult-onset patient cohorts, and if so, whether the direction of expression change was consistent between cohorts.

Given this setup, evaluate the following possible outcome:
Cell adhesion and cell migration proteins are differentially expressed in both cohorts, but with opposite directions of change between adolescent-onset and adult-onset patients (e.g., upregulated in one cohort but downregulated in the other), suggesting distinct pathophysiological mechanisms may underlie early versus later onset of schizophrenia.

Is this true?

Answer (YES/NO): NO